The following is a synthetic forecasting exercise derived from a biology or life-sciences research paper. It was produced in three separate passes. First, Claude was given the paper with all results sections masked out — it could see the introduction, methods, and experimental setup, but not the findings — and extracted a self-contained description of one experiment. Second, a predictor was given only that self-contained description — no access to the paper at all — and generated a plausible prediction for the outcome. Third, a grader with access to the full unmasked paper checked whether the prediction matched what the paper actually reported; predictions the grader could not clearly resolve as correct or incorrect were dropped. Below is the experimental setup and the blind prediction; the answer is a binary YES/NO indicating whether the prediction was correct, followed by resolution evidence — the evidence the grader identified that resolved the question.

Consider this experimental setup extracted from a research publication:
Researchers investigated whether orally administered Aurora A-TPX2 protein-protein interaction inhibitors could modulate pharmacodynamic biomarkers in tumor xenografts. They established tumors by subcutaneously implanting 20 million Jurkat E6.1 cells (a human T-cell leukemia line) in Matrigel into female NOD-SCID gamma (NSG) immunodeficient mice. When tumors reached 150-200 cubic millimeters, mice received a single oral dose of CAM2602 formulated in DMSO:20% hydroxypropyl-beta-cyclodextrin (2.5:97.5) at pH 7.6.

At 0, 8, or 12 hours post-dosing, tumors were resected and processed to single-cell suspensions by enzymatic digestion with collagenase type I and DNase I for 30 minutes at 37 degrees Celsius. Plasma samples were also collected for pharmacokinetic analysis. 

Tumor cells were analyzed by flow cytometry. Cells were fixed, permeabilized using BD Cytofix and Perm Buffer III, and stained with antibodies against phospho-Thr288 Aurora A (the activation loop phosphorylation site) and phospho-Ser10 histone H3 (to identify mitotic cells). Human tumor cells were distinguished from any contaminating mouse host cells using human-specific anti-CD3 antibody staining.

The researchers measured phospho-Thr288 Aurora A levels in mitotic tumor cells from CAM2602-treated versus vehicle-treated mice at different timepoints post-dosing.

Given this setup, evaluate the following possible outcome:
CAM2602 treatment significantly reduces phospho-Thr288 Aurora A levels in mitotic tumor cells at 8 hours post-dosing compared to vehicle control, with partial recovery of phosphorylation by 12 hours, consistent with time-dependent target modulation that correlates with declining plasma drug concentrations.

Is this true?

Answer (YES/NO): NO